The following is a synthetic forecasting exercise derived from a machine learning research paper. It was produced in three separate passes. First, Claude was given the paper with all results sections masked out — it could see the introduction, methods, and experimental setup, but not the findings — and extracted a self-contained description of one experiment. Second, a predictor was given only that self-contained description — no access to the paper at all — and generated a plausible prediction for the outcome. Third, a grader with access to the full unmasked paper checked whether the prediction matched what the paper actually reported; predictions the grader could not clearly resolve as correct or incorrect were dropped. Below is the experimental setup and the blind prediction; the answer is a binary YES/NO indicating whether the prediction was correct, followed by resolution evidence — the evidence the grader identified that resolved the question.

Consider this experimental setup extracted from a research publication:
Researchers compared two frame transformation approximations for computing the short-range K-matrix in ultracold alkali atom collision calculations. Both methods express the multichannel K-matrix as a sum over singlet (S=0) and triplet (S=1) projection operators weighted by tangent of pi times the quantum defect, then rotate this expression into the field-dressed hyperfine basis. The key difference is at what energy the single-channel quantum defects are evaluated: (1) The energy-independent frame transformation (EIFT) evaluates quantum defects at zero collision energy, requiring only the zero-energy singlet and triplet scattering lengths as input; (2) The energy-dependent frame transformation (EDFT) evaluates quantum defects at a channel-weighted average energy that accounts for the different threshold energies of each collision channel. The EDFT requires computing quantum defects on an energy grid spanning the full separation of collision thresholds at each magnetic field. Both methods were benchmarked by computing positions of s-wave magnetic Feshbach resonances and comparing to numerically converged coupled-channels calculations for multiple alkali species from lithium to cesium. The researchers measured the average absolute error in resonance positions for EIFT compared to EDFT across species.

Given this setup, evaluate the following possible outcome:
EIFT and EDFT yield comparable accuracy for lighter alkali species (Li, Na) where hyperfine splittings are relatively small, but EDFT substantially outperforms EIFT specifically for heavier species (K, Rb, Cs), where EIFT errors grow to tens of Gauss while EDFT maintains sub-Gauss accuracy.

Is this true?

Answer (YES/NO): NO